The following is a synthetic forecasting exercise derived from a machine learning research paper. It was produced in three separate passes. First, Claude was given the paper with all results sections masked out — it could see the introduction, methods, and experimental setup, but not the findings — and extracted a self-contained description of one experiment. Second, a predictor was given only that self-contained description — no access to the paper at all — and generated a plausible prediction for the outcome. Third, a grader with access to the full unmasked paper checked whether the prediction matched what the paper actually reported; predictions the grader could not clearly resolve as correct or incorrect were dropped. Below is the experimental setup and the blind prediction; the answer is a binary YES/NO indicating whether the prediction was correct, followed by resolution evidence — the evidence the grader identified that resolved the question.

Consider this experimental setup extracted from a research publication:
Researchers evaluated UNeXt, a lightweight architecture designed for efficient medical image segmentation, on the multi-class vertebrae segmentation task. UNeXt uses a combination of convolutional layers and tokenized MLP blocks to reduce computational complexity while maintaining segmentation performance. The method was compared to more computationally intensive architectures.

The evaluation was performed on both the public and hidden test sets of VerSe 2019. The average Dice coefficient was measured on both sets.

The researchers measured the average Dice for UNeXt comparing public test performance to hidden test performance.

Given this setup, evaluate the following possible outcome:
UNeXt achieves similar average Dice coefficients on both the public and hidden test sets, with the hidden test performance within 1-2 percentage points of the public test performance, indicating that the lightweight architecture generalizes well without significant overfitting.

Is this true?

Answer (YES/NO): YES